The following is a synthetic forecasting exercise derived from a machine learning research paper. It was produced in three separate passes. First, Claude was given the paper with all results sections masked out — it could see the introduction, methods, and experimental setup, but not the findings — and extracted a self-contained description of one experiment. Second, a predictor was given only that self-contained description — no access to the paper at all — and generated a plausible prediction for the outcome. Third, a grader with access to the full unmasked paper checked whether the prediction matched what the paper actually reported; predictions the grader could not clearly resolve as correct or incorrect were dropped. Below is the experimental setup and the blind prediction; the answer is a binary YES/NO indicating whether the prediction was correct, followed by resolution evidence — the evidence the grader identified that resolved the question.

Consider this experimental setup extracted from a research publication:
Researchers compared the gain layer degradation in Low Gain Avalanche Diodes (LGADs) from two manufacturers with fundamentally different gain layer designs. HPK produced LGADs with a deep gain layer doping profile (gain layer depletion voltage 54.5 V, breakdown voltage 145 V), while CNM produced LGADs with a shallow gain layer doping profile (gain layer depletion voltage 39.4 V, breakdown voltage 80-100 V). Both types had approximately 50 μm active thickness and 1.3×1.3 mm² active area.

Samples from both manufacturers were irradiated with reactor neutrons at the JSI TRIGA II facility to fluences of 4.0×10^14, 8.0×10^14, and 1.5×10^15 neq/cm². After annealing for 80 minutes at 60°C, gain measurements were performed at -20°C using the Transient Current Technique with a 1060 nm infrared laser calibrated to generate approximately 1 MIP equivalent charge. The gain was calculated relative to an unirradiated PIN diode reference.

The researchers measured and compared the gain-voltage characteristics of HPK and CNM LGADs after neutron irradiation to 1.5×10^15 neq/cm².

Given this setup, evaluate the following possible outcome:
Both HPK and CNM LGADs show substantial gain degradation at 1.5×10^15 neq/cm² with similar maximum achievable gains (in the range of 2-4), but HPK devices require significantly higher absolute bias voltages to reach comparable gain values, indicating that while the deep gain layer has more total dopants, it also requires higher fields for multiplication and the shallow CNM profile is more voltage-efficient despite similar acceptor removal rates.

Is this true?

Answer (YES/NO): NO